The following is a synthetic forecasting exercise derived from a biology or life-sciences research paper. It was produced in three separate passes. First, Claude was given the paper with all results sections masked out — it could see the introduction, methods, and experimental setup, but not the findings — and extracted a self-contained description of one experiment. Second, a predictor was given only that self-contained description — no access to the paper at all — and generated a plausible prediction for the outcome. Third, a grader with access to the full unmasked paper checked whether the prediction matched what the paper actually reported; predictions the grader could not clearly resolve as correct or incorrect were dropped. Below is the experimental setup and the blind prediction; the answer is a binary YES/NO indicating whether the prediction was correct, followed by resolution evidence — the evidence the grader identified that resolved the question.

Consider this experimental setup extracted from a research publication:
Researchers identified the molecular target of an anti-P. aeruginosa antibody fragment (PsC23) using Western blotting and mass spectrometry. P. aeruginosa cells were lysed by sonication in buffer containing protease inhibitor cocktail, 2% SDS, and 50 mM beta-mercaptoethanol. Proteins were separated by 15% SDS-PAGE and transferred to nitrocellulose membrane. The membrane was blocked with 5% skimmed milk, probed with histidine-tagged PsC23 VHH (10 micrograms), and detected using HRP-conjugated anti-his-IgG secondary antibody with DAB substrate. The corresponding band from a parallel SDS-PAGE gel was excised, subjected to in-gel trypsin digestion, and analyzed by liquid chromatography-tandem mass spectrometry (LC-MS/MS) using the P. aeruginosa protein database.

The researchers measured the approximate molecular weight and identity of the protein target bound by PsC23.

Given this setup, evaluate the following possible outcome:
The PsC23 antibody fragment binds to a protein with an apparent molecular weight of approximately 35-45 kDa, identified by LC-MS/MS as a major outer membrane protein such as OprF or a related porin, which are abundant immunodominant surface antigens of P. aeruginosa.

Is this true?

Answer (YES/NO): NO